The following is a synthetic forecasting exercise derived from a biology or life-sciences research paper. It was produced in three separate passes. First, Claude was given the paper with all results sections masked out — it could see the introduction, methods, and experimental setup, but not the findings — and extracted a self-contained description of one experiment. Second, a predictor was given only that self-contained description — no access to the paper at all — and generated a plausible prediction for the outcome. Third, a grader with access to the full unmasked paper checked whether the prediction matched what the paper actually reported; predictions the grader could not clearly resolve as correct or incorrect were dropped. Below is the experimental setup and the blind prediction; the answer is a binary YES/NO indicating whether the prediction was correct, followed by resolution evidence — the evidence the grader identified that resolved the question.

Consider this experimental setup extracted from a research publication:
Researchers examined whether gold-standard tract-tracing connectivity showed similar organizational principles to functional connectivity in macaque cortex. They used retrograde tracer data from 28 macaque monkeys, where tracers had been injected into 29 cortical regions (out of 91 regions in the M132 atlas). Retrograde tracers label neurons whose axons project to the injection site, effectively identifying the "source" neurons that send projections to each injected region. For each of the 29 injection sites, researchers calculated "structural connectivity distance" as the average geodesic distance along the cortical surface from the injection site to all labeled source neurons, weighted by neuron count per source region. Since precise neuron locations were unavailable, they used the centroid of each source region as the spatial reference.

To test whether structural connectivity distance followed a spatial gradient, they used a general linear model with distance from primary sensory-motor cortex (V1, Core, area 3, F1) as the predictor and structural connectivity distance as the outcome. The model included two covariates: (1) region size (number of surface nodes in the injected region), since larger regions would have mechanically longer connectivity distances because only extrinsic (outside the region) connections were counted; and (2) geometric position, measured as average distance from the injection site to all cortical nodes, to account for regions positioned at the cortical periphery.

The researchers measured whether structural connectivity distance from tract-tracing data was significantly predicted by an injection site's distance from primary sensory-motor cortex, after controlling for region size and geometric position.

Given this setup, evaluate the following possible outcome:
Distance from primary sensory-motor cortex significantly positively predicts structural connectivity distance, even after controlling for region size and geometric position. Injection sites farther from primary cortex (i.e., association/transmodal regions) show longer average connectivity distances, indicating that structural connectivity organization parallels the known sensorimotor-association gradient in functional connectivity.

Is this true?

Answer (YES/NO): YES